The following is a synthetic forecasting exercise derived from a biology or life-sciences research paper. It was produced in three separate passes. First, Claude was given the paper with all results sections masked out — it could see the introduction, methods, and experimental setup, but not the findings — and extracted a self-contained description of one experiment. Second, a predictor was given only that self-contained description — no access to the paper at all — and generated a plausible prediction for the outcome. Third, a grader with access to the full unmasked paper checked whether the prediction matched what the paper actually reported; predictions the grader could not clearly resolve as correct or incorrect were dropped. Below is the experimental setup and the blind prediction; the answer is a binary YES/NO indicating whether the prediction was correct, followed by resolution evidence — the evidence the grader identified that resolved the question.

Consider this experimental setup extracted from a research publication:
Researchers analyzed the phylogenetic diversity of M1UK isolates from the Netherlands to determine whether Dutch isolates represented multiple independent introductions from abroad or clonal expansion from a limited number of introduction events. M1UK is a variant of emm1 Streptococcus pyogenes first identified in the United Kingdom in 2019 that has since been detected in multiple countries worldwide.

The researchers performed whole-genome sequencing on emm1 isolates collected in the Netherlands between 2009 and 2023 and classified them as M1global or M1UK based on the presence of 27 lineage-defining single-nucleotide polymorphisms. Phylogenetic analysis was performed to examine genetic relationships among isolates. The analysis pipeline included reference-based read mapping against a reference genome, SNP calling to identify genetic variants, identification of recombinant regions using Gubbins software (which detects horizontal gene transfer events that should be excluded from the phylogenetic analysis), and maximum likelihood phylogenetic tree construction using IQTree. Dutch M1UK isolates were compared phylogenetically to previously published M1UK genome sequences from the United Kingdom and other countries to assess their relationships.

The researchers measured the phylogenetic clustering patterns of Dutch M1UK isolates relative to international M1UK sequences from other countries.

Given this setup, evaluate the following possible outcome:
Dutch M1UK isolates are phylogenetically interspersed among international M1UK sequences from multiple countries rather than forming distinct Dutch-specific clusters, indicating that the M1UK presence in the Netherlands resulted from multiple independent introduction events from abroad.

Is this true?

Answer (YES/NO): NO